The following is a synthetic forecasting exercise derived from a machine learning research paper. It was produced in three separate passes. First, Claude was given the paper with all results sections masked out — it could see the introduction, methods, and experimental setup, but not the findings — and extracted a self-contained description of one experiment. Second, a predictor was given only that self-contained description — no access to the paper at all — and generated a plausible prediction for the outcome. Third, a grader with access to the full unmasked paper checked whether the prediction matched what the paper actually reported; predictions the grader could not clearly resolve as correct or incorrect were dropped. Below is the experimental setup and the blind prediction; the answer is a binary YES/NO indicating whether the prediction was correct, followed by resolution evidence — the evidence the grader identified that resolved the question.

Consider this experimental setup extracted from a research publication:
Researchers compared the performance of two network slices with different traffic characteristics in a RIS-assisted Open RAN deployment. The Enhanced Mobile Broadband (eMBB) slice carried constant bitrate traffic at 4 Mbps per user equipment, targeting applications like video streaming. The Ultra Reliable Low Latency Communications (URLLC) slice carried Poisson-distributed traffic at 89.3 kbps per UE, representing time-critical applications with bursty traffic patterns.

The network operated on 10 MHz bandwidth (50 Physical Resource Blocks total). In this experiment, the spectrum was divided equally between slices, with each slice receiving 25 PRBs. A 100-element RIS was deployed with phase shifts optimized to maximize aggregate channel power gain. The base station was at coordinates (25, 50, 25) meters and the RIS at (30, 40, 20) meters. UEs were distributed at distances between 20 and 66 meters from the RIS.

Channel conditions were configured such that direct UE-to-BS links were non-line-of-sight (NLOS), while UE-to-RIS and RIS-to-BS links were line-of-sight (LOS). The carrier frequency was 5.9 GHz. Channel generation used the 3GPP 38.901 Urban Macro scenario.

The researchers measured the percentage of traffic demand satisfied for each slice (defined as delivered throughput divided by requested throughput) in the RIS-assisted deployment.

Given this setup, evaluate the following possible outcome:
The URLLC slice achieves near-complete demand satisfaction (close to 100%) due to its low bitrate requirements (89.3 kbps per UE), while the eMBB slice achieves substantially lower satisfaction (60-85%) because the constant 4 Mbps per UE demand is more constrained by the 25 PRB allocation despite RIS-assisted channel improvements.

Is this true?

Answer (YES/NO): YES